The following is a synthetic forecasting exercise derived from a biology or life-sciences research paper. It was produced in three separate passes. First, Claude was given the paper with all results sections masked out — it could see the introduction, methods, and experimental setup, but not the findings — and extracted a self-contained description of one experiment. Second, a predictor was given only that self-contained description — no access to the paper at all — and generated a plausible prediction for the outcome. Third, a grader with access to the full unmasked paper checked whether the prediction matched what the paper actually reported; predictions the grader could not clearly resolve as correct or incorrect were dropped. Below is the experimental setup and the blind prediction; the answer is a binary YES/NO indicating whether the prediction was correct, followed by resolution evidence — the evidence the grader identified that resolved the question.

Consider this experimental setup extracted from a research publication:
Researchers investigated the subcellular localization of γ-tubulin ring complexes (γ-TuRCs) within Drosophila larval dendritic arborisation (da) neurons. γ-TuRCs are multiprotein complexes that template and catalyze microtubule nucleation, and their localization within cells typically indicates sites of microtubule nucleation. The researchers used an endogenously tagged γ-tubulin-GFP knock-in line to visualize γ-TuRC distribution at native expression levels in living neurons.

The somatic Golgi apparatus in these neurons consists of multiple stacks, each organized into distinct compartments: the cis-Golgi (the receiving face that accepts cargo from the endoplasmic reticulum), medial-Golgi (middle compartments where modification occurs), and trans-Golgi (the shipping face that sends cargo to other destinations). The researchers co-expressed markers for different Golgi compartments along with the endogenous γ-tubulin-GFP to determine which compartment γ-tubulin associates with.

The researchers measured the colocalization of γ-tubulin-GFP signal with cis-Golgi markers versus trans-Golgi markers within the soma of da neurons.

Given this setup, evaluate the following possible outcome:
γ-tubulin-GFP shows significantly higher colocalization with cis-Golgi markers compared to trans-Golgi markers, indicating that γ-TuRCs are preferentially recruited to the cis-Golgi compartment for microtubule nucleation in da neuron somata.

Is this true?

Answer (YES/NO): YES